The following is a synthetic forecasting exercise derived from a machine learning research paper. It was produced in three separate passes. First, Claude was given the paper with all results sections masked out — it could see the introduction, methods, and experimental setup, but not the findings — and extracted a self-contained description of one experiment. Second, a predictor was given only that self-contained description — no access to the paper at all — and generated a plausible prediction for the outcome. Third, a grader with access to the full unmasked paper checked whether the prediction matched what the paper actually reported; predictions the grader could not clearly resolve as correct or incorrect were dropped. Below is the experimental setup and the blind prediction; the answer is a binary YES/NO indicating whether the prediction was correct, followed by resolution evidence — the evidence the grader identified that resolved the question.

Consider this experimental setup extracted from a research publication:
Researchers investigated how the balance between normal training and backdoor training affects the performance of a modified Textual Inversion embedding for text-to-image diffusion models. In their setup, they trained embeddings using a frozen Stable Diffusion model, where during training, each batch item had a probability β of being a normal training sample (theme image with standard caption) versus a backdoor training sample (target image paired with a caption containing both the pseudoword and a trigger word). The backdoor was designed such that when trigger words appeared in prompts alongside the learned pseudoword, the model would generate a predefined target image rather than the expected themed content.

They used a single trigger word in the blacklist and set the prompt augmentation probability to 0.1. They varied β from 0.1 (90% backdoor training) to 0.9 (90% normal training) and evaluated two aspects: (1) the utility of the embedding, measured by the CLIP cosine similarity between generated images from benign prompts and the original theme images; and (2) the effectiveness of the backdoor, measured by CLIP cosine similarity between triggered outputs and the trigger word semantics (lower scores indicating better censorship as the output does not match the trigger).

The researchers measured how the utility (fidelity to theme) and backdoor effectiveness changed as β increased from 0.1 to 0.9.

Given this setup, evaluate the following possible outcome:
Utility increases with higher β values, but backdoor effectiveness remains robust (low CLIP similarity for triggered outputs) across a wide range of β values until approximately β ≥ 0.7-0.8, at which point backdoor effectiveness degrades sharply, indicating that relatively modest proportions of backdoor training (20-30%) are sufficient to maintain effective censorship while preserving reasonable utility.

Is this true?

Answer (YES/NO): NO